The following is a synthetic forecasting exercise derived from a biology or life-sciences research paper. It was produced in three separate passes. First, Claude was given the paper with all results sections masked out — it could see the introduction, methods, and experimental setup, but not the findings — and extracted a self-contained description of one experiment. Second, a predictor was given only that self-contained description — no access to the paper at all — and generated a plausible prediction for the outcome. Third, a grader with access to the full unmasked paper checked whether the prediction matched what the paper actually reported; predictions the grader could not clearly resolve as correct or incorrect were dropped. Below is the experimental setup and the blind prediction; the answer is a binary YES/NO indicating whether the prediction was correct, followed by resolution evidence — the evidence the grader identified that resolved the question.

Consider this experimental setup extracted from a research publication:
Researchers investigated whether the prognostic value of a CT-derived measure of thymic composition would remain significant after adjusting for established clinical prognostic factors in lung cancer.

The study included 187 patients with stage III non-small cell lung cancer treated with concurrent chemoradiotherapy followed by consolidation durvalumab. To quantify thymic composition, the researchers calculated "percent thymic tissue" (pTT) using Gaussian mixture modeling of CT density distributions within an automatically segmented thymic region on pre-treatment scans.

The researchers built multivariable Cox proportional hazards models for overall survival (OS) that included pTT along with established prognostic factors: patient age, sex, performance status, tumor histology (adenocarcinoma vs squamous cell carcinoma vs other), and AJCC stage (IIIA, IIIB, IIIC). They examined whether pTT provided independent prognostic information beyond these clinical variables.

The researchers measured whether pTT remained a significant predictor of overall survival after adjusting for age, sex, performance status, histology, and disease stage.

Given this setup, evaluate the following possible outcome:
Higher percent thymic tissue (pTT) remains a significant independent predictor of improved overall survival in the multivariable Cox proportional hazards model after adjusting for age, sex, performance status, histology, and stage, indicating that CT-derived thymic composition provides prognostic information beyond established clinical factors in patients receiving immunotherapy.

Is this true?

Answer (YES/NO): NO